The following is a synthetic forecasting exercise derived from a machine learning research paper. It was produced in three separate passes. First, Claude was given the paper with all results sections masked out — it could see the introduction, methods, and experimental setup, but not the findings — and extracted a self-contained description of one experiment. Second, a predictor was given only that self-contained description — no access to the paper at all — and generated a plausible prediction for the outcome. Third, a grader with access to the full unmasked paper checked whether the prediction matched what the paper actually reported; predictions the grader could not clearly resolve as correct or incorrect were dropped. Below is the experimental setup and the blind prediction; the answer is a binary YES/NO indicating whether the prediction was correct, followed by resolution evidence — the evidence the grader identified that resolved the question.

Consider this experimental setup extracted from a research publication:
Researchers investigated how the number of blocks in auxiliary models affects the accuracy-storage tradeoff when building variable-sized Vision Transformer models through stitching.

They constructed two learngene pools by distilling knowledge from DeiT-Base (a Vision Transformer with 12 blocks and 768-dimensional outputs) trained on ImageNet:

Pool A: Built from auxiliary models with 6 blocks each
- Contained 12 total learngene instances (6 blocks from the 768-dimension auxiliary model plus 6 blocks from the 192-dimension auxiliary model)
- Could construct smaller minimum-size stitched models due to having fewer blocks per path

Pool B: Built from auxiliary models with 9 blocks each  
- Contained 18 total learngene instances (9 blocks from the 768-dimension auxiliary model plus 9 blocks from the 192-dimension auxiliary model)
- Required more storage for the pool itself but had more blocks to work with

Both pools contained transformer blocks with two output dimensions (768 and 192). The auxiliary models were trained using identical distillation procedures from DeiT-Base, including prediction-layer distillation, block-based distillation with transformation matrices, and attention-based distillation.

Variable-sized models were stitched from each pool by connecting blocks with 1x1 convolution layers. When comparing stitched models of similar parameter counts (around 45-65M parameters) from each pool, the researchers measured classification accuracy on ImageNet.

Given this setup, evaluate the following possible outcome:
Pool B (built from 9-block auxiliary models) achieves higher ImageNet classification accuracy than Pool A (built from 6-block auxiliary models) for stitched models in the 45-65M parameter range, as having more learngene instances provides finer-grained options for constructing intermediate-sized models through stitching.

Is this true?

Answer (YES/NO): YES